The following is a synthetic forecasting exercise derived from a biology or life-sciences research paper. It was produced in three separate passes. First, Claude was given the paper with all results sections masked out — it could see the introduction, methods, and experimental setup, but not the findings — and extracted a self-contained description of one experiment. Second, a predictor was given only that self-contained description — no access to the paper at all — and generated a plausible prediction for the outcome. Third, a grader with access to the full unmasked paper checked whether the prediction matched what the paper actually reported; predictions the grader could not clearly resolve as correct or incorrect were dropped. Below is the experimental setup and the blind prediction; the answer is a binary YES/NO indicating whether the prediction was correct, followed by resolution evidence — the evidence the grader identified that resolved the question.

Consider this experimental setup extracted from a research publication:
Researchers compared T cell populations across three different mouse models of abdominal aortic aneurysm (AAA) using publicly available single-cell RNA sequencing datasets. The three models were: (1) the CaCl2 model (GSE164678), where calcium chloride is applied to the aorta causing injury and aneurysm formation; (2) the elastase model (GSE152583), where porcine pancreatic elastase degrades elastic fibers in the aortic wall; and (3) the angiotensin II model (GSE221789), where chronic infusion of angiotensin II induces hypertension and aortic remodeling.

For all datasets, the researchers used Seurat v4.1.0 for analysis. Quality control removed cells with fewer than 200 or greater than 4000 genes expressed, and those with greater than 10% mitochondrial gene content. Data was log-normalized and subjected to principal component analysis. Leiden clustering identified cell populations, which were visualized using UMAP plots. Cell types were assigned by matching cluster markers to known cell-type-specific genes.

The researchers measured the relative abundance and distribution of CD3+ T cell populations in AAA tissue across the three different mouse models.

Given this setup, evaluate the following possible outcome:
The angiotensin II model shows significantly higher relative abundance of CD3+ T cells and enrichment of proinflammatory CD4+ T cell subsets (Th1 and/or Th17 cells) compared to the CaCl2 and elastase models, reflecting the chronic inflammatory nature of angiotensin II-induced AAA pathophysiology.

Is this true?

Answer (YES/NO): NO